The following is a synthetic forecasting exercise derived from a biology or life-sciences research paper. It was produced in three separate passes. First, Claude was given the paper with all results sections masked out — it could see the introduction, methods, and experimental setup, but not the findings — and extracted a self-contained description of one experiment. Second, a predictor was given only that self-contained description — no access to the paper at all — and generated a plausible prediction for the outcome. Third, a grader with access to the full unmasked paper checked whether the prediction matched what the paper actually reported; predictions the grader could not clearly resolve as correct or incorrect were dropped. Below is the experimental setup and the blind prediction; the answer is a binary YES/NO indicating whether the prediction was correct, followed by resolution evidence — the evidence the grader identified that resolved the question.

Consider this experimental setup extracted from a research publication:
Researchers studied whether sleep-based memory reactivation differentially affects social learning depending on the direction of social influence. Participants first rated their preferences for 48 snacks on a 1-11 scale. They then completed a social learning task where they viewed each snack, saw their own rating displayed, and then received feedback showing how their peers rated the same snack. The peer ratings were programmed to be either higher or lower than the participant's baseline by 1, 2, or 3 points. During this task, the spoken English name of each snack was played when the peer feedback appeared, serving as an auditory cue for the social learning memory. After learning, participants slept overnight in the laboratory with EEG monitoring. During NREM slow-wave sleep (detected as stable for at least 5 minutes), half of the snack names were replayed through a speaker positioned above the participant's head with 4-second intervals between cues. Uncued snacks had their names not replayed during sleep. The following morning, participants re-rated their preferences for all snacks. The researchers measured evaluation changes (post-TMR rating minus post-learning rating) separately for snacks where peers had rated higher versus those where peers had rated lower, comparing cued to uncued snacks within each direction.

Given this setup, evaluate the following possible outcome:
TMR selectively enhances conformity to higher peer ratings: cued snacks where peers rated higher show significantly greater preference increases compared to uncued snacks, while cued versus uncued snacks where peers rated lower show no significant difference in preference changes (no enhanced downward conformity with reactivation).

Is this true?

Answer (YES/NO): NO